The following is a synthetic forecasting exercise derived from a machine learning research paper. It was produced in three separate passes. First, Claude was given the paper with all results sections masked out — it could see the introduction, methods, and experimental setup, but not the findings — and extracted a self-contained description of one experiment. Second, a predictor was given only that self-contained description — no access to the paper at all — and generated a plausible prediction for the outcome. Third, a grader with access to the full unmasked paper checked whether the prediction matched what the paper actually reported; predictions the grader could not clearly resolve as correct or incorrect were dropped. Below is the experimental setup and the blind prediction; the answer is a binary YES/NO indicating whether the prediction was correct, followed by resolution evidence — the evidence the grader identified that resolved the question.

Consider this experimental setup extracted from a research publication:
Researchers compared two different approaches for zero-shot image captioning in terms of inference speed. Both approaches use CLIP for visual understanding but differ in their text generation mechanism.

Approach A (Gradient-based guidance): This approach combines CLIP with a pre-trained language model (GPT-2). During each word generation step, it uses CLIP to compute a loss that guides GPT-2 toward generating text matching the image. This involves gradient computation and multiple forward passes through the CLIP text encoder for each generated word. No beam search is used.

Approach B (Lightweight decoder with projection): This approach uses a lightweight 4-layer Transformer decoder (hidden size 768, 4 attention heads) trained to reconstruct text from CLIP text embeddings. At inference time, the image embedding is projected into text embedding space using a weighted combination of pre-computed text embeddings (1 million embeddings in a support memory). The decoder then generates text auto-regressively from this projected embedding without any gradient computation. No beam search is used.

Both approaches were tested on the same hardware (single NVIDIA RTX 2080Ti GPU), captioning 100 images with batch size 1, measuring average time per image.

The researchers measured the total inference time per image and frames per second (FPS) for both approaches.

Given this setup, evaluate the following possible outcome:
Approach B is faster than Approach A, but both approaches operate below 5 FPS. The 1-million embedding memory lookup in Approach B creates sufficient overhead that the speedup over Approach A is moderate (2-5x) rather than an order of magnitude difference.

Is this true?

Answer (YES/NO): NO